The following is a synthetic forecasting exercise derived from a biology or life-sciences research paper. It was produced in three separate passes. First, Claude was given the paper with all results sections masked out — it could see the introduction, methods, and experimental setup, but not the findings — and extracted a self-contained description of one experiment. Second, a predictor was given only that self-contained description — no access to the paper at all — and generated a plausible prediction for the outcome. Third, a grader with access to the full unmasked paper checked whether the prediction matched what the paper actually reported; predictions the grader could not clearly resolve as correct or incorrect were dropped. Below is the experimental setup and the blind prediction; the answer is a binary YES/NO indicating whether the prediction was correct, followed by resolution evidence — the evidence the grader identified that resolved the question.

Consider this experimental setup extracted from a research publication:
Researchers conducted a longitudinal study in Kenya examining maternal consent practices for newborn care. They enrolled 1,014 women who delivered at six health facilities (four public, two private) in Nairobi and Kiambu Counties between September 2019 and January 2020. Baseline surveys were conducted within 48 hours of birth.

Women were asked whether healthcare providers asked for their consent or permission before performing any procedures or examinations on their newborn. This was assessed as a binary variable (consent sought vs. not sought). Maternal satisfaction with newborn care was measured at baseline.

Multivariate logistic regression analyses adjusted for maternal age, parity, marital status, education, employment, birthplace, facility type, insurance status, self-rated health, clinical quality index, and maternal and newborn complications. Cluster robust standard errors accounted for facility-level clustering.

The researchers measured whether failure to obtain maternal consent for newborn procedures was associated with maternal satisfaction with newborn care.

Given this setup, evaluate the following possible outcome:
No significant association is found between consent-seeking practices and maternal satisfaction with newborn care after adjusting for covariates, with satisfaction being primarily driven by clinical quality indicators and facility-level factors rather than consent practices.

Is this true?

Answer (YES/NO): NO